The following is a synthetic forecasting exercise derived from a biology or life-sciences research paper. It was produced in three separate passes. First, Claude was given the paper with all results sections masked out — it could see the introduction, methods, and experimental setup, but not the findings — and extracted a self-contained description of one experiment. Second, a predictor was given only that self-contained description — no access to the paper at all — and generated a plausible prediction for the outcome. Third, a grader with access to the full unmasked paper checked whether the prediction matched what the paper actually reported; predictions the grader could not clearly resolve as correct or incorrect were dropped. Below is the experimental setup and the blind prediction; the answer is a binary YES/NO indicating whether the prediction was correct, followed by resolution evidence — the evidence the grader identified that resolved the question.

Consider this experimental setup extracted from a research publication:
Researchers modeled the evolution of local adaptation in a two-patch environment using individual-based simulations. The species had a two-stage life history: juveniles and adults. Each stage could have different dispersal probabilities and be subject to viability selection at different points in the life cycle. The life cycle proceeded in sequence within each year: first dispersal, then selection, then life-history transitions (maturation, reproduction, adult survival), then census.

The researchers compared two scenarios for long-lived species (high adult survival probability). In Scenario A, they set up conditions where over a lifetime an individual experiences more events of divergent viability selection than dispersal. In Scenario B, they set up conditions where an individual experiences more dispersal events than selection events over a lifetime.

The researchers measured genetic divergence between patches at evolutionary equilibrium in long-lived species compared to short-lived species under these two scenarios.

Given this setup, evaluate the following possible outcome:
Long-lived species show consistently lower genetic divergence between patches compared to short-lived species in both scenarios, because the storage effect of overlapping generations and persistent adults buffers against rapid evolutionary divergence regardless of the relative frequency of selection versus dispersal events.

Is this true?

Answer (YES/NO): NO